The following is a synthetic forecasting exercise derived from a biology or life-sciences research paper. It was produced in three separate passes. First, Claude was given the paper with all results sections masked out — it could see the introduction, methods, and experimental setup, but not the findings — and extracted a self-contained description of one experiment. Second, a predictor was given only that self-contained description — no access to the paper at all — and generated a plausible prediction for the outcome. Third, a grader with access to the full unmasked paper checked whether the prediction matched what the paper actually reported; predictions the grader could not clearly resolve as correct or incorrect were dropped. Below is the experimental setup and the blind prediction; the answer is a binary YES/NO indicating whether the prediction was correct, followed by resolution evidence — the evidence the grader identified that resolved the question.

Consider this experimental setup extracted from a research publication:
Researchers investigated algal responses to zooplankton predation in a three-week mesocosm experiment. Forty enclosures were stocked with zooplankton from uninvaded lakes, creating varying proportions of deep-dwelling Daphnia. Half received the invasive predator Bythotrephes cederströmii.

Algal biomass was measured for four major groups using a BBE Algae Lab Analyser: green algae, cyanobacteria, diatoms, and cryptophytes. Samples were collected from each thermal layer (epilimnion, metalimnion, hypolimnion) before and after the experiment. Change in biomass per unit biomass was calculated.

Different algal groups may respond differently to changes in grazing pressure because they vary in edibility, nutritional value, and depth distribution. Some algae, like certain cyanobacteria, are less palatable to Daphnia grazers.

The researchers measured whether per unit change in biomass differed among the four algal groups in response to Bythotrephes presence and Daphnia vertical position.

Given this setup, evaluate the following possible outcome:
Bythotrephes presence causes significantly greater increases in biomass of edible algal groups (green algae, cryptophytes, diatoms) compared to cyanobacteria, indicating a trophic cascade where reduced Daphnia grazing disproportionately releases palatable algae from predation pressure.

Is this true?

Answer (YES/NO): NO